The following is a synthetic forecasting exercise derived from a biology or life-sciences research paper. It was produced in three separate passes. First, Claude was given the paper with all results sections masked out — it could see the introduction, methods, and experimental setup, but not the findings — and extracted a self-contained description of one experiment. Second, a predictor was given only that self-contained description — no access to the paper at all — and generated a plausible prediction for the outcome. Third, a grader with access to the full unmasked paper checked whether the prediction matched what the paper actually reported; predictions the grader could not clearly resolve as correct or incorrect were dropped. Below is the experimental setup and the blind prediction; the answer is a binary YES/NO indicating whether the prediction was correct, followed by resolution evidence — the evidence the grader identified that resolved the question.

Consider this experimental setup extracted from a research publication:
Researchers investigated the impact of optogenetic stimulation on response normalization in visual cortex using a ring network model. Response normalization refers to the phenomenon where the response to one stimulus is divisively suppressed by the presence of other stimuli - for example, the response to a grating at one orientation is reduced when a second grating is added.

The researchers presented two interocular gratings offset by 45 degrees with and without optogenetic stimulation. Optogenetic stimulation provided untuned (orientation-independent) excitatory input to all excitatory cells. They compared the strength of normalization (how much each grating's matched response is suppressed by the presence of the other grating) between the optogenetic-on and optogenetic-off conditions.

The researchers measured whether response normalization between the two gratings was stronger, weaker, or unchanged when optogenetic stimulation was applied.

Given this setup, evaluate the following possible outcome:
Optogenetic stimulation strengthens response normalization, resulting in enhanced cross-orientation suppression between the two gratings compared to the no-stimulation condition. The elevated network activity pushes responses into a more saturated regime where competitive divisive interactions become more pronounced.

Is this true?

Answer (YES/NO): NO